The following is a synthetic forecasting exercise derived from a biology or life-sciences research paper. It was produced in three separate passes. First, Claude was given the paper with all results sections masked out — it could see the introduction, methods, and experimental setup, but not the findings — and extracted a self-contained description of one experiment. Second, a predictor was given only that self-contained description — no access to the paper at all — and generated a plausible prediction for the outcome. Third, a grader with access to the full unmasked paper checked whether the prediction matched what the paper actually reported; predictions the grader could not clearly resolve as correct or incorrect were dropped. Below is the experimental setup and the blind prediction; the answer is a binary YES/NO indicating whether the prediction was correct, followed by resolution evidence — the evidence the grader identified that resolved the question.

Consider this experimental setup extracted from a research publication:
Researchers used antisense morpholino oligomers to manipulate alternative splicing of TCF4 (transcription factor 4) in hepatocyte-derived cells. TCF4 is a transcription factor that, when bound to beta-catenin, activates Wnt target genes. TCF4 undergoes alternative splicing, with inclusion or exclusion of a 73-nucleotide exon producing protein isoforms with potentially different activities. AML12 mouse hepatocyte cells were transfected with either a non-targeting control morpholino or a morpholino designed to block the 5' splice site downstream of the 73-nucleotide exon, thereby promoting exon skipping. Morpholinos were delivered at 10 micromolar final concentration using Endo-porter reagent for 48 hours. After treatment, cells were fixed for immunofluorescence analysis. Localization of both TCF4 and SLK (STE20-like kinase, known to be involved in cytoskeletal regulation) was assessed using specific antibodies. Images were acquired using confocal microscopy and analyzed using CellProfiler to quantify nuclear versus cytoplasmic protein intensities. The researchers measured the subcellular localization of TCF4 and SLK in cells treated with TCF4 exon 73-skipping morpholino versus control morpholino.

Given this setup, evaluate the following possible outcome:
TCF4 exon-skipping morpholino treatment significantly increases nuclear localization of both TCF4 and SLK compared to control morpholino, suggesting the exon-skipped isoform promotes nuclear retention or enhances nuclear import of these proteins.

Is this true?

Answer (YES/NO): NO